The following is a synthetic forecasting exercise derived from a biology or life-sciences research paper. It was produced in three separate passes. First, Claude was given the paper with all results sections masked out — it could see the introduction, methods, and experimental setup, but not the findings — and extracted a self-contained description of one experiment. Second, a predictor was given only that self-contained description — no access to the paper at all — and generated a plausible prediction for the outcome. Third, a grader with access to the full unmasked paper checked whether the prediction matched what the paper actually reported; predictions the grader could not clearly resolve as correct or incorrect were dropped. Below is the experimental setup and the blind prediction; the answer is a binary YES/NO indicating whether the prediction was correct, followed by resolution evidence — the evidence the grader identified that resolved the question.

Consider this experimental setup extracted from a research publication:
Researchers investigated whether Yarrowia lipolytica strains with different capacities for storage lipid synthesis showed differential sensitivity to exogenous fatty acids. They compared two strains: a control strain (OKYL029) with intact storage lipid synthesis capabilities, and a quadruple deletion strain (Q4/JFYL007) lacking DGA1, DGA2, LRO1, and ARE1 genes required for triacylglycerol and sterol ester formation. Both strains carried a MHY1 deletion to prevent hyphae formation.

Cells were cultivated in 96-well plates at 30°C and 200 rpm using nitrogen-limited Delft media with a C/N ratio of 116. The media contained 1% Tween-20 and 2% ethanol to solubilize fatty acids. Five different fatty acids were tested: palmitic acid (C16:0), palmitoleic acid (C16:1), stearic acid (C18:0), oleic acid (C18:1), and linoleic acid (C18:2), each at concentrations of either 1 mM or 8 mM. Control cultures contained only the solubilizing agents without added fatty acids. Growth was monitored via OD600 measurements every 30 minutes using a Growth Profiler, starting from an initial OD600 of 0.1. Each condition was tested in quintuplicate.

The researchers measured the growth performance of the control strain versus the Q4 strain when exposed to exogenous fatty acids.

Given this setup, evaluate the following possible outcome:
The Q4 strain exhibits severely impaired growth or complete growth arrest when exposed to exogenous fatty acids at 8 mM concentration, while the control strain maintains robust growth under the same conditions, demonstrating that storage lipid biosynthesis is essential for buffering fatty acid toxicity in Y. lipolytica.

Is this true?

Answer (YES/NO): NO